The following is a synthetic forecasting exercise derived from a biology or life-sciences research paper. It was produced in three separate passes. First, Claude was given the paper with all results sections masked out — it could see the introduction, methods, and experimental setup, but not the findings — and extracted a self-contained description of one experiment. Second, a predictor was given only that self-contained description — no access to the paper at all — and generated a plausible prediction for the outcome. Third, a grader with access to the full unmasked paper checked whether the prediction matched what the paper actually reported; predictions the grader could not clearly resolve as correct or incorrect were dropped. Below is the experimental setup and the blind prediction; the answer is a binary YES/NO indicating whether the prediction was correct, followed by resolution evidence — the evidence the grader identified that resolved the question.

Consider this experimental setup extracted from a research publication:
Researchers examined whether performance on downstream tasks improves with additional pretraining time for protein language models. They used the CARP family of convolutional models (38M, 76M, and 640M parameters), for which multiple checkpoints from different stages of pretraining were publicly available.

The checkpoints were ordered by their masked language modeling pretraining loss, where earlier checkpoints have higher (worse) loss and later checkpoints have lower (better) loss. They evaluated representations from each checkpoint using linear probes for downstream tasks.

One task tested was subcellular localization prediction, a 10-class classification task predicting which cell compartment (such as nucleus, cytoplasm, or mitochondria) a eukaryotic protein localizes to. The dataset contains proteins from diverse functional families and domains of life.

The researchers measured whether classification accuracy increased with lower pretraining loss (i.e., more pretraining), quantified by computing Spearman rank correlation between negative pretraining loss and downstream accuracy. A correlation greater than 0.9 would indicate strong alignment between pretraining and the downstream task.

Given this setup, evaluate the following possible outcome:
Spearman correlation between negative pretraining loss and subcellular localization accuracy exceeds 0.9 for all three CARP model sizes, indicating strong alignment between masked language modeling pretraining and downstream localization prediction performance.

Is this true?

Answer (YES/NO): NO